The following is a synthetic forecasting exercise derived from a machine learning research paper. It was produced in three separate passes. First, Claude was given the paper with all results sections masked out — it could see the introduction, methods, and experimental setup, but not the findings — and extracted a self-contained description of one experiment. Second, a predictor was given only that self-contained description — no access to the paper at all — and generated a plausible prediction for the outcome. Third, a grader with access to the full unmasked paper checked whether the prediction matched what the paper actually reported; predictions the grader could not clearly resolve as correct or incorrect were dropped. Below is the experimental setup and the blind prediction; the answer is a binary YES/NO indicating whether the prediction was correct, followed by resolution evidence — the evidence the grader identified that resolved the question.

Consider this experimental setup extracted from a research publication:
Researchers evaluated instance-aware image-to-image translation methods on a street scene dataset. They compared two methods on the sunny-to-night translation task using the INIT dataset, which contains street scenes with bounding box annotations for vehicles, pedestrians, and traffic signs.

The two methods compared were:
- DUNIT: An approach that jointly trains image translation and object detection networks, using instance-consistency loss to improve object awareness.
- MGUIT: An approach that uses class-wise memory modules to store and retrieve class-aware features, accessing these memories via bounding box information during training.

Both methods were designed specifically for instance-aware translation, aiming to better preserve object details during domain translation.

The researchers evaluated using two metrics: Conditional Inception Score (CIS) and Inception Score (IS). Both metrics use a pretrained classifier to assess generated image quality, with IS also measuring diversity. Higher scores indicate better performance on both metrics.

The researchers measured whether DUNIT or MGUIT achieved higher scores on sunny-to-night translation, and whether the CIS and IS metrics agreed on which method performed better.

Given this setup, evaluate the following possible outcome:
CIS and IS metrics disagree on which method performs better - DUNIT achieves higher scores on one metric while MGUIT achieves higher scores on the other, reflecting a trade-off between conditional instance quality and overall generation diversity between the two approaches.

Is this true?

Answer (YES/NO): NO